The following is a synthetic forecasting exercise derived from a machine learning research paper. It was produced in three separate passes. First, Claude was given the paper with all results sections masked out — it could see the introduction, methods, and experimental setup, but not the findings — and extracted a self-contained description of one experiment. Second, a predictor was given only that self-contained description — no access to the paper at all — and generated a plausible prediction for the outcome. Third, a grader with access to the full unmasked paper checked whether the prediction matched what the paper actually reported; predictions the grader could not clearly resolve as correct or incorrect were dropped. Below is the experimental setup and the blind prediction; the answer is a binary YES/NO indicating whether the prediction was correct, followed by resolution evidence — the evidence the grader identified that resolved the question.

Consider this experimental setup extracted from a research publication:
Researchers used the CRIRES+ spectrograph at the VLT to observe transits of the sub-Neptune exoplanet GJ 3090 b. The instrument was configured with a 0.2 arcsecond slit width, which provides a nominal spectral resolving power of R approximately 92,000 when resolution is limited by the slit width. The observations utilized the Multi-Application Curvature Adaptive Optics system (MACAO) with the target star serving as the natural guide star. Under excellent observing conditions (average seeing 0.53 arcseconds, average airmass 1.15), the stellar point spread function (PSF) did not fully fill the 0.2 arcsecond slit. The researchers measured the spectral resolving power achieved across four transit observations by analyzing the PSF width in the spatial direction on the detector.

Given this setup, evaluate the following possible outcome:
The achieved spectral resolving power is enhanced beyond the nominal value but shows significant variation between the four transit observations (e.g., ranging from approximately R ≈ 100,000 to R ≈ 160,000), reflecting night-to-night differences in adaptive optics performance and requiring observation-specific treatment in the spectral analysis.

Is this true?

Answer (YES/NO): NO